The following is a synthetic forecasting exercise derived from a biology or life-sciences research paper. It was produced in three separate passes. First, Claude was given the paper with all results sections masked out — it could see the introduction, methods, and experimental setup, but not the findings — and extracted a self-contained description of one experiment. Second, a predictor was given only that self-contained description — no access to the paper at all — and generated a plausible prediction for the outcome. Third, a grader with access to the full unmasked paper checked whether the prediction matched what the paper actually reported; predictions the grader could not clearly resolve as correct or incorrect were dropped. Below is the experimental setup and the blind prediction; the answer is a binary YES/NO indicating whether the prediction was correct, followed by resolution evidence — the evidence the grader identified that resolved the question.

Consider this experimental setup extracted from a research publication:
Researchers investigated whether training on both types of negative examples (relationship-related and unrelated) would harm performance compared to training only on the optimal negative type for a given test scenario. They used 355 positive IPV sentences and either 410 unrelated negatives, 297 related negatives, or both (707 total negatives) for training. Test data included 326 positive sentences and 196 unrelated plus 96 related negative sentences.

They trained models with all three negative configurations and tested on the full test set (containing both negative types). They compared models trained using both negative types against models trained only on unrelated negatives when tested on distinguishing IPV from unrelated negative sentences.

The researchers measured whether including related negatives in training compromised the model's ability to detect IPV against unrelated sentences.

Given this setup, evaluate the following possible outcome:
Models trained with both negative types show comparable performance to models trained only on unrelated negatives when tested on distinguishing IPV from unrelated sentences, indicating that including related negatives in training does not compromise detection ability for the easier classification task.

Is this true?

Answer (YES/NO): YES